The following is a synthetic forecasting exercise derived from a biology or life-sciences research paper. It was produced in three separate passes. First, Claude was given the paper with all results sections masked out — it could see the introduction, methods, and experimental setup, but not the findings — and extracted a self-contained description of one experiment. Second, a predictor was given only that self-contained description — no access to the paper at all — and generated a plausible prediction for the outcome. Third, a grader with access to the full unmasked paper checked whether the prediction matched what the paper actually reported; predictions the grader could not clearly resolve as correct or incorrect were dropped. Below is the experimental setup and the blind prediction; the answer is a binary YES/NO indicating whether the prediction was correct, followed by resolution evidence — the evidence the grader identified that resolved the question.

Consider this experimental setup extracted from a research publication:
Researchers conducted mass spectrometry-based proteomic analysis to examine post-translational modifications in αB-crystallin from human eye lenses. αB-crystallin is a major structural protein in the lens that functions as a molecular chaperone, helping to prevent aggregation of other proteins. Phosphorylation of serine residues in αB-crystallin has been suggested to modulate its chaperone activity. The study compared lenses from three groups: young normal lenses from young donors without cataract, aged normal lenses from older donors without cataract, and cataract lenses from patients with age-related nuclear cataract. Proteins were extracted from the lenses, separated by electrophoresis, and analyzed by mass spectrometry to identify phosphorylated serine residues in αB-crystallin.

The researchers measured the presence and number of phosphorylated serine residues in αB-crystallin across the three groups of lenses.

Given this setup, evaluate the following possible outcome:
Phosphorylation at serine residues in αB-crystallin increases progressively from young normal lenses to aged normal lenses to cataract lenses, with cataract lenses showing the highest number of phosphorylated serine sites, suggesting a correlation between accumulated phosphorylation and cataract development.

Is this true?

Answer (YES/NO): NO